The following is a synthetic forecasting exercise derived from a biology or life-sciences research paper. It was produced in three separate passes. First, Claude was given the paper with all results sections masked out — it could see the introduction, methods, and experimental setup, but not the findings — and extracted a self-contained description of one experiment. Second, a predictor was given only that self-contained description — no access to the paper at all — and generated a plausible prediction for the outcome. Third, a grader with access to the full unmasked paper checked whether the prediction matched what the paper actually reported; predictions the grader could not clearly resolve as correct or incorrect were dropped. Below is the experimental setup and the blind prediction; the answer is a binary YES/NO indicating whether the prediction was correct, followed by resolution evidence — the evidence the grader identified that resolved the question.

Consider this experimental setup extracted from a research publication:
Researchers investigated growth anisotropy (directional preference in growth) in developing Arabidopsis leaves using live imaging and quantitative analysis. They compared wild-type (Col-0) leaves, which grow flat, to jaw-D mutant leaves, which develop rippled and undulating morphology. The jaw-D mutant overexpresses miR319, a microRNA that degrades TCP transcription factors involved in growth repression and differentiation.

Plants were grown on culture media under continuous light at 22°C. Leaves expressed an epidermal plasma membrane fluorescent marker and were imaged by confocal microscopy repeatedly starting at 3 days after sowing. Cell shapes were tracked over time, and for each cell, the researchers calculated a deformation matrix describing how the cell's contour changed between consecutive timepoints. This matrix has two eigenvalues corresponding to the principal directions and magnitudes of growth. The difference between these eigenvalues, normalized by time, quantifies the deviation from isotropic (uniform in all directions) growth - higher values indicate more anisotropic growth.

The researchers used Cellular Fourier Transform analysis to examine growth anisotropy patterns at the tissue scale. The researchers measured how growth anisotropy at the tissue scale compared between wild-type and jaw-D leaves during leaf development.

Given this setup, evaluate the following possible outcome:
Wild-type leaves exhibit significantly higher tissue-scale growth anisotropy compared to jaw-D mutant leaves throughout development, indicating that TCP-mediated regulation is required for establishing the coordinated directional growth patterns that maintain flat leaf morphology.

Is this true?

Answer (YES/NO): NO